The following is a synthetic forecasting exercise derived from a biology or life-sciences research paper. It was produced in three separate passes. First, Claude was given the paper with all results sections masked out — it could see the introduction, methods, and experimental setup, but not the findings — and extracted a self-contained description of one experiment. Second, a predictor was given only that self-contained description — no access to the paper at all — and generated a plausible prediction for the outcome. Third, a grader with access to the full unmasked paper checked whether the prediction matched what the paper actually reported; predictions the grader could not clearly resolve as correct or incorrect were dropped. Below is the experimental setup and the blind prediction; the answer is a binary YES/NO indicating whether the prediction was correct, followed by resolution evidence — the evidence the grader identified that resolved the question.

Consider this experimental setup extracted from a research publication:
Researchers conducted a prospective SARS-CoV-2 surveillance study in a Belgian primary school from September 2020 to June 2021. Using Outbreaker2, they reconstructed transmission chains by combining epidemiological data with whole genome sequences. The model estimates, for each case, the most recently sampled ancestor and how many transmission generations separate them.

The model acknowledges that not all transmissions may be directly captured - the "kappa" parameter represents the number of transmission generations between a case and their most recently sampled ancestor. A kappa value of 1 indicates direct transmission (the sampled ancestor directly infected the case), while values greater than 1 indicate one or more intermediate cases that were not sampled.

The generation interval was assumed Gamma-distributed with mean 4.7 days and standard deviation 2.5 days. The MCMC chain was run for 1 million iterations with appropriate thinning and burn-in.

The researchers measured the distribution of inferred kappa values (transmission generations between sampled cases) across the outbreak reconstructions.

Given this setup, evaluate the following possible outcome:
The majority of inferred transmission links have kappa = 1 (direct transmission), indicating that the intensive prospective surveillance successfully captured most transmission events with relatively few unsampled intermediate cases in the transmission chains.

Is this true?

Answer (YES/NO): YES